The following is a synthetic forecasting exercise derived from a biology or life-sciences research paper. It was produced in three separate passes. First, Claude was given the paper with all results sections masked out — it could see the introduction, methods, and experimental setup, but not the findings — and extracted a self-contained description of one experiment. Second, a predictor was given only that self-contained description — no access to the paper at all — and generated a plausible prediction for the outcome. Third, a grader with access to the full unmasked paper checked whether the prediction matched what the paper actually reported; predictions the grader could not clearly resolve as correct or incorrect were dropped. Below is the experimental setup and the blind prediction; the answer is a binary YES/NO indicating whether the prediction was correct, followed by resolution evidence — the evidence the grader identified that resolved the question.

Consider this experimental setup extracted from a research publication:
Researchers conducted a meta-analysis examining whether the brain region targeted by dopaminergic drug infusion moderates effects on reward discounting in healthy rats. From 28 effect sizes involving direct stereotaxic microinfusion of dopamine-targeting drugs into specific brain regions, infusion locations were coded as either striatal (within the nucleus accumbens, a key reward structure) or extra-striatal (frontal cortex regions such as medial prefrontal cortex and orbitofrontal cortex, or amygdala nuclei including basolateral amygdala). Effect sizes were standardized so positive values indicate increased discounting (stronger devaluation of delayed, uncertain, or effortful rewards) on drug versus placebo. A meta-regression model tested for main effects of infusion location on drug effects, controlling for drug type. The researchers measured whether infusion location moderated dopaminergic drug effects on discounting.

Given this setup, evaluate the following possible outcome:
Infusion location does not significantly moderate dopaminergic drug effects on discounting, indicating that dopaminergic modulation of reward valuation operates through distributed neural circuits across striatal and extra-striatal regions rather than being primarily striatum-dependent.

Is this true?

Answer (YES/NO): NO